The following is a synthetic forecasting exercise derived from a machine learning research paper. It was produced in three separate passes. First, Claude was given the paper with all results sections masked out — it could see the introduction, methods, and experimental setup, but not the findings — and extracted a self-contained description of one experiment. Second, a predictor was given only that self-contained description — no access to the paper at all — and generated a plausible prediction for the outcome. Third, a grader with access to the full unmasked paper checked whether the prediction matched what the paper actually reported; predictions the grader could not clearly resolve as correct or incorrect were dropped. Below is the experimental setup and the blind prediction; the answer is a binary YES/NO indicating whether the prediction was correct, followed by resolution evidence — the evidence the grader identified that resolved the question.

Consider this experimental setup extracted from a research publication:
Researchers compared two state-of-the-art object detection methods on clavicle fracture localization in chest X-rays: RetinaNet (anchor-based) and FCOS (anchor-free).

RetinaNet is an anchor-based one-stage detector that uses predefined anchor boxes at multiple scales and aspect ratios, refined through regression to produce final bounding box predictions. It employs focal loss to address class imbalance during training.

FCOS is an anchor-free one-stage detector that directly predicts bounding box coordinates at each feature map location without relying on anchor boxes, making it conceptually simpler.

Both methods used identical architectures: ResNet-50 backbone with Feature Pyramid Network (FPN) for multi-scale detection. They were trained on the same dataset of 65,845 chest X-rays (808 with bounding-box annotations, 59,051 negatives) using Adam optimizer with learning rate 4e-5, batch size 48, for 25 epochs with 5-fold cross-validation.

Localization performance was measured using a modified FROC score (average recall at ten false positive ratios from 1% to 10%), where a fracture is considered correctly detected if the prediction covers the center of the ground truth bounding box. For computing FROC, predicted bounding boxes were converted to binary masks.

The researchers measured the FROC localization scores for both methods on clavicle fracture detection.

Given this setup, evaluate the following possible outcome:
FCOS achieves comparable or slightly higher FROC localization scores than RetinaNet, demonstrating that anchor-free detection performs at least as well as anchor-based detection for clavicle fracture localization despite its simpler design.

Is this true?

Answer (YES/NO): NO